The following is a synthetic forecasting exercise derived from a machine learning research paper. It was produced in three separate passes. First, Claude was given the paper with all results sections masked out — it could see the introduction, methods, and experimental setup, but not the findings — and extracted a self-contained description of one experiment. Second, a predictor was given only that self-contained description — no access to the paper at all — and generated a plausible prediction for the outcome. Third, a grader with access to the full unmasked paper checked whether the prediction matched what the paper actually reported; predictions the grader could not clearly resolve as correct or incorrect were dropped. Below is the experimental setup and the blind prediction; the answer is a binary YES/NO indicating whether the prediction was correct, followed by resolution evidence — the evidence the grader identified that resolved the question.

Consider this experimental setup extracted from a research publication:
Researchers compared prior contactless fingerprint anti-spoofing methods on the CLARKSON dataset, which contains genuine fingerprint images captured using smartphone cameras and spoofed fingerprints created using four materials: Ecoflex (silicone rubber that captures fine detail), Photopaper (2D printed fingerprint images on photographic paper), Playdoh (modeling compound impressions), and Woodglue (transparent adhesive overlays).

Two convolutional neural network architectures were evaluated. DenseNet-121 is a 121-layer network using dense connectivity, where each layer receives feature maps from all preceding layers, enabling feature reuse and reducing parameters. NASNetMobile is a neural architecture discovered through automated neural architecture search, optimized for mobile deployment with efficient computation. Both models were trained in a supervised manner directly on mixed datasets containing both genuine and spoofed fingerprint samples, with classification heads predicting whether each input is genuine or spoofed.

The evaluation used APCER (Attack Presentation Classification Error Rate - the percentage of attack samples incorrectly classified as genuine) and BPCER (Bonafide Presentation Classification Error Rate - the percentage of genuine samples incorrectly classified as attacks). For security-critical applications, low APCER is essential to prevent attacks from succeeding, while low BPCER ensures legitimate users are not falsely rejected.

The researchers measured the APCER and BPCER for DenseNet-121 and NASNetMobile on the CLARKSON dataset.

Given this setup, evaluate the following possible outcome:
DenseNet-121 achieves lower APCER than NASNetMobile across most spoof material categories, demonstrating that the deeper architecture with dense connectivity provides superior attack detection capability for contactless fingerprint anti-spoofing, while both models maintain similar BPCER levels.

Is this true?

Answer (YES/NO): NO